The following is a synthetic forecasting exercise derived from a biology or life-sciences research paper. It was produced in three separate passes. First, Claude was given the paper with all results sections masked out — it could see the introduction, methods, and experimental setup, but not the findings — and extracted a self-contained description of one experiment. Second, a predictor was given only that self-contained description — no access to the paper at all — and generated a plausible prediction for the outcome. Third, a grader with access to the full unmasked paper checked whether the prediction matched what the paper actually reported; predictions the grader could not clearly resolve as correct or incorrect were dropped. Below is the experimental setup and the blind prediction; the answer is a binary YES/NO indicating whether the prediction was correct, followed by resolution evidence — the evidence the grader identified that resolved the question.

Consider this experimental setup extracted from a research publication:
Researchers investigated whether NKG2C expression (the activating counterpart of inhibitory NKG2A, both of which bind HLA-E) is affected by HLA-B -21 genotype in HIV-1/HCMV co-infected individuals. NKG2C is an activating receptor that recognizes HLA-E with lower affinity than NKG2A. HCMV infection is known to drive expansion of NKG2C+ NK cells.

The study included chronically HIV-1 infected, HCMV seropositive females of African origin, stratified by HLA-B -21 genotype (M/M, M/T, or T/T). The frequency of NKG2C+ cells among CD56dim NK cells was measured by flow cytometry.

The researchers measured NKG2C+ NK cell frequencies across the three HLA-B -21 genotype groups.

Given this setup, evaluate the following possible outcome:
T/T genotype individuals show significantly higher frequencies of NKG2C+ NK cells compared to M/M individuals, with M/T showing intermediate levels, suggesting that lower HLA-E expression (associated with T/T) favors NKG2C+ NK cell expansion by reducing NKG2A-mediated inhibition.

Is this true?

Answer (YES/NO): NO